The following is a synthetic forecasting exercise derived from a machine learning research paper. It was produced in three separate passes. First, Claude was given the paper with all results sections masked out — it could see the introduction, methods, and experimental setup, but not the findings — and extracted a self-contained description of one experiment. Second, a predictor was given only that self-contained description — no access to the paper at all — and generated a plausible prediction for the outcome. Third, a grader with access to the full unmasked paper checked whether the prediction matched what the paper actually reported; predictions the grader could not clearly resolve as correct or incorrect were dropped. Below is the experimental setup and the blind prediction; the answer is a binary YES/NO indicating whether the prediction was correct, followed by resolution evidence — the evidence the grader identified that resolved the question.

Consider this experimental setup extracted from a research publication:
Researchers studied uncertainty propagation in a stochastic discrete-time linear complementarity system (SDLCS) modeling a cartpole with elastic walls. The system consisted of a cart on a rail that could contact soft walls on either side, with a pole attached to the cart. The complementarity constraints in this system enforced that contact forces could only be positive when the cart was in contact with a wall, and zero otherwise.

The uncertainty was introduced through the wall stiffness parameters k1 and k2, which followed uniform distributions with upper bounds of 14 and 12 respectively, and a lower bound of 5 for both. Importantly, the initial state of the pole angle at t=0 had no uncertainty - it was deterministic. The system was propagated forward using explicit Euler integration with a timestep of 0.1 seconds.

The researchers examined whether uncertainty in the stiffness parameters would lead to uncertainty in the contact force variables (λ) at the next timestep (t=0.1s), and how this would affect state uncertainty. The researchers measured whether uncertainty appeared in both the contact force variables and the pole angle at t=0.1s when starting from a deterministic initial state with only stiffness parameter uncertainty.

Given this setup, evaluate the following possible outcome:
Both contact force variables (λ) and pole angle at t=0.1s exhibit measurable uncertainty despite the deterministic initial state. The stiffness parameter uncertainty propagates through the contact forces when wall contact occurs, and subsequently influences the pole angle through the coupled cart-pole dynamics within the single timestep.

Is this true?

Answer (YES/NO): YES